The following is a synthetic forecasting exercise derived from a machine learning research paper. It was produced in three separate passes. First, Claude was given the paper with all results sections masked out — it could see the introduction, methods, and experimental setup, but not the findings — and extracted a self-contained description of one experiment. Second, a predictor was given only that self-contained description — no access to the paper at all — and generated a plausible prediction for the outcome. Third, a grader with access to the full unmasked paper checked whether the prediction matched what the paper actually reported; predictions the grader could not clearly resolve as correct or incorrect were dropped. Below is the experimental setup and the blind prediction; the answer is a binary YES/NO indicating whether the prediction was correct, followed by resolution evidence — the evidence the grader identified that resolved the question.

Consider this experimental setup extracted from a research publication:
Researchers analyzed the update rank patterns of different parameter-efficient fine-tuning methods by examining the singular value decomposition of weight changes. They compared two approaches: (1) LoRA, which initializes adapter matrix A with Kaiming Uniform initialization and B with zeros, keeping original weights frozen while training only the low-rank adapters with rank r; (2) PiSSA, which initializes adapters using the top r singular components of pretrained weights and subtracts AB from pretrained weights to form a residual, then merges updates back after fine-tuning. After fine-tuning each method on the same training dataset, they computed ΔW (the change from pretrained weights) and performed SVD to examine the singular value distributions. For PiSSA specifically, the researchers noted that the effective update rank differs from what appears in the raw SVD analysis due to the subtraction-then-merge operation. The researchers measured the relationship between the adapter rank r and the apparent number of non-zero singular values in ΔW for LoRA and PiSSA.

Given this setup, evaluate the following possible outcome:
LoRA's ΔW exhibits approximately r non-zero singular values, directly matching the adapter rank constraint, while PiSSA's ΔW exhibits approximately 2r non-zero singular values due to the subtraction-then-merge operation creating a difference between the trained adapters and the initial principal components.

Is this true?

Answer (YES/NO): YES